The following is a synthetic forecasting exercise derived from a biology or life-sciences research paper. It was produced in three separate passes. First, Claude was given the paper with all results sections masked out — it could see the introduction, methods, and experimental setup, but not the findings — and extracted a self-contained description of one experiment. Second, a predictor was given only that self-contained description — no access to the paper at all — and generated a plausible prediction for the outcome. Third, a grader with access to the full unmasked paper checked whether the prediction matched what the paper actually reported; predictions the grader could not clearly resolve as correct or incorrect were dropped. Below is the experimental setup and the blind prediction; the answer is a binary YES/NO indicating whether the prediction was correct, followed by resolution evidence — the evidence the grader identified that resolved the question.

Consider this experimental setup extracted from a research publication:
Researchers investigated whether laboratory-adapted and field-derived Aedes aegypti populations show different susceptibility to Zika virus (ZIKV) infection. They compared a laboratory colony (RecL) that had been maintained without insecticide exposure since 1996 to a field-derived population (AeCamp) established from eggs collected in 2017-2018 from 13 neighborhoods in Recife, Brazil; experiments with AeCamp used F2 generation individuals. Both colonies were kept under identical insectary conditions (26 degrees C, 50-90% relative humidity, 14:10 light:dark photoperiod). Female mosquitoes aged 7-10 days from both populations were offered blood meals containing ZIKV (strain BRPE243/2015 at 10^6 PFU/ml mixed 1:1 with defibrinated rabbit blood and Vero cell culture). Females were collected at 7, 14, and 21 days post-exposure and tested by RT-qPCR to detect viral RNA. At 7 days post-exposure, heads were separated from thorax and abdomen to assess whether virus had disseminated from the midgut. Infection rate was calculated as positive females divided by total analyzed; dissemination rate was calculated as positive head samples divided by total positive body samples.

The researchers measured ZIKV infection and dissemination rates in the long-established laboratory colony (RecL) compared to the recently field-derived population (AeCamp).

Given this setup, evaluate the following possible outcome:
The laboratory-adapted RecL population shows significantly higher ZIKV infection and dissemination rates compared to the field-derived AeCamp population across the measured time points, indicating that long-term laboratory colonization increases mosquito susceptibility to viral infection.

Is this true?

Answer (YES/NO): YES